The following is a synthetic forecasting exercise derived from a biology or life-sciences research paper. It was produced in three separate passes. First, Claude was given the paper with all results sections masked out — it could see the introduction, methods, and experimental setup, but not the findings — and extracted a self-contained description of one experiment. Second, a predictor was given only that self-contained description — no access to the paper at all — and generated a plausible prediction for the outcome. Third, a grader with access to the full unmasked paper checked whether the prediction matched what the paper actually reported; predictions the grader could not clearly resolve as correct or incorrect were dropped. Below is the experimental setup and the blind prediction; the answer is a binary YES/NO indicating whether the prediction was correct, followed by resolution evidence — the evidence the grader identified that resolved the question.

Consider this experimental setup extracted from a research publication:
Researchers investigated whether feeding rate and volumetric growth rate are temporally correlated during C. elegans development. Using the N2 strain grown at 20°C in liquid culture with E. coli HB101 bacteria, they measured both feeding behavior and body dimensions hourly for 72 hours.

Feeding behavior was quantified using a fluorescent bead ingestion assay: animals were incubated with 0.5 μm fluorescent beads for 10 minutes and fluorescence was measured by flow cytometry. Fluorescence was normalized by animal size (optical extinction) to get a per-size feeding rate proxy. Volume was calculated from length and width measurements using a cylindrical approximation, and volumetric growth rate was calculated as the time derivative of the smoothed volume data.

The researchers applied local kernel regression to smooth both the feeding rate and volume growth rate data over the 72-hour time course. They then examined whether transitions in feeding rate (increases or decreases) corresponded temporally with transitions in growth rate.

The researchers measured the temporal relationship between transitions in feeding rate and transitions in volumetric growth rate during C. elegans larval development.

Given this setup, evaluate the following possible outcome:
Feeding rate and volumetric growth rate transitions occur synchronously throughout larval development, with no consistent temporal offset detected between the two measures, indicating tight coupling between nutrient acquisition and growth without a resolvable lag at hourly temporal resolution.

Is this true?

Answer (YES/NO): NO